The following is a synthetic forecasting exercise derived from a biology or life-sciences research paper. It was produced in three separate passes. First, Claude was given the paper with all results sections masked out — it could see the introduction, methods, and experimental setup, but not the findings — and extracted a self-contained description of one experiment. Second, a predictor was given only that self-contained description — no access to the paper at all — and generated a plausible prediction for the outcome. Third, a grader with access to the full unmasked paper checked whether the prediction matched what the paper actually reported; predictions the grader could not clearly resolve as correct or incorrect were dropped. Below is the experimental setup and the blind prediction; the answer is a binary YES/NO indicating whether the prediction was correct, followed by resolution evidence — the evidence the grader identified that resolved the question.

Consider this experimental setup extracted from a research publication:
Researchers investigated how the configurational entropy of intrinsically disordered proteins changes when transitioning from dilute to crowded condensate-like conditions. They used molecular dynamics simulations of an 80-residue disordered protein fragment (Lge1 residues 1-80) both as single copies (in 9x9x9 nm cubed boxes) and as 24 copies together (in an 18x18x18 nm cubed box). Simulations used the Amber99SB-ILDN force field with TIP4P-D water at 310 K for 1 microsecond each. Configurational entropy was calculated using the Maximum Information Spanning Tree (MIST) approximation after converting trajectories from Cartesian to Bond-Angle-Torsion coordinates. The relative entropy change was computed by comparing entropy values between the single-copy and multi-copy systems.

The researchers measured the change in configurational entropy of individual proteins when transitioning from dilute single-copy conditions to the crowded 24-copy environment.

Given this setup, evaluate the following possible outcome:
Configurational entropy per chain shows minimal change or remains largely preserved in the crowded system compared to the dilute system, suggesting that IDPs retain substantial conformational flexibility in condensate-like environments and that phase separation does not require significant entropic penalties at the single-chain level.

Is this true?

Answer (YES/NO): NO